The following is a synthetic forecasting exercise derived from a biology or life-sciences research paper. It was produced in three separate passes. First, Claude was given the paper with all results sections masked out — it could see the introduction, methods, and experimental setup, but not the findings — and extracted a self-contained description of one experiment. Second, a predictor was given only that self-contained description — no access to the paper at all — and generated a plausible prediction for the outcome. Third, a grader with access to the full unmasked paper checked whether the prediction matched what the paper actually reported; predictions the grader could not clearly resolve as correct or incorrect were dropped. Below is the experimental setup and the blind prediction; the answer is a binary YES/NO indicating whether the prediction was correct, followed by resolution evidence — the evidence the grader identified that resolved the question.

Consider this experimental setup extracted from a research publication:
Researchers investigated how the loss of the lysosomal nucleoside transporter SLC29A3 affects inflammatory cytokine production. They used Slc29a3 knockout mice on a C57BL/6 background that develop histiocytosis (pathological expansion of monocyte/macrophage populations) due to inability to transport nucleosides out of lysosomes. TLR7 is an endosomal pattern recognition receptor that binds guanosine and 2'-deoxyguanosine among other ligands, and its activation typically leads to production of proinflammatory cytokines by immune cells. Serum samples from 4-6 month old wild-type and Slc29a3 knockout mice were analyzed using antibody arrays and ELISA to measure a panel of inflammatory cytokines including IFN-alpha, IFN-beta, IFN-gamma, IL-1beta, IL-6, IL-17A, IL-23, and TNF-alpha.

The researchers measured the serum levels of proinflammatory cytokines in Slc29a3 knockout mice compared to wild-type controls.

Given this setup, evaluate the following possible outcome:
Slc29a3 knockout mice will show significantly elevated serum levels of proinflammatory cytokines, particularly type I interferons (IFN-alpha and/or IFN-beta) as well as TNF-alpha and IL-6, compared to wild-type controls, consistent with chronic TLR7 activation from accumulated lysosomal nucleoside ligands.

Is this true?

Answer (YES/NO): NO